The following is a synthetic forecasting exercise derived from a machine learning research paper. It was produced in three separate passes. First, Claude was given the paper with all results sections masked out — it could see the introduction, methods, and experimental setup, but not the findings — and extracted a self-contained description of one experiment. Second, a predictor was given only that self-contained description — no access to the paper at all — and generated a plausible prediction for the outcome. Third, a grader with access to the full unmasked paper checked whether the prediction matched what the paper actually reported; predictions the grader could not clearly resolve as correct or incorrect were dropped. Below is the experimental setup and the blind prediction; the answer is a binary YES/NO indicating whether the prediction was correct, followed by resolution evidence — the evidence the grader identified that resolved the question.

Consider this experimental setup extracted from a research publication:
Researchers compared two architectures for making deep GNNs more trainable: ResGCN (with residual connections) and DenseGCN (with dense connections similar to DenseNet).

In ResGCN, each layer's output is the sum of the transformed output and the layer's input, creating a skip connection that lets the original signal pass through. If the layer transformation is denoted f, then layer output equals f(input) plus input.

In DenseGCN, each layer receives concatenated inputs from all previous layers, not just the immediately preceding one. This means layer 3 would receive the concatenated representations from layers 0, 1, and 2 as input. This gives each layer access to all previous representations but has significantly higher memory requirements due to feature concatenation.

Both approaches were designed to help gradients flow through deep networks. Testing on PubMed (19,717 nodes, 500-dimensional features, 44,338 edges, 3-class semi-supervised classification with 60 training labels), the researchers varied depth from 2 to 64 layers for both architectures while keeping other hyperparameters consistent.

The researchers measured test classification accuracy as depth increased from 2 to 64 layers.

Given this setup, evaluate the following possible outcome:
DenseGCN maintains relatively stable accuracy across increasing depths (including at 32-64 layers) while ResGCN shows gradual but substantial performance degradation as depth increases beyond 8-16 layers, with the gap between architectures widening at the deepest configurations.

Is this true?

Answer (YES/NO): NO